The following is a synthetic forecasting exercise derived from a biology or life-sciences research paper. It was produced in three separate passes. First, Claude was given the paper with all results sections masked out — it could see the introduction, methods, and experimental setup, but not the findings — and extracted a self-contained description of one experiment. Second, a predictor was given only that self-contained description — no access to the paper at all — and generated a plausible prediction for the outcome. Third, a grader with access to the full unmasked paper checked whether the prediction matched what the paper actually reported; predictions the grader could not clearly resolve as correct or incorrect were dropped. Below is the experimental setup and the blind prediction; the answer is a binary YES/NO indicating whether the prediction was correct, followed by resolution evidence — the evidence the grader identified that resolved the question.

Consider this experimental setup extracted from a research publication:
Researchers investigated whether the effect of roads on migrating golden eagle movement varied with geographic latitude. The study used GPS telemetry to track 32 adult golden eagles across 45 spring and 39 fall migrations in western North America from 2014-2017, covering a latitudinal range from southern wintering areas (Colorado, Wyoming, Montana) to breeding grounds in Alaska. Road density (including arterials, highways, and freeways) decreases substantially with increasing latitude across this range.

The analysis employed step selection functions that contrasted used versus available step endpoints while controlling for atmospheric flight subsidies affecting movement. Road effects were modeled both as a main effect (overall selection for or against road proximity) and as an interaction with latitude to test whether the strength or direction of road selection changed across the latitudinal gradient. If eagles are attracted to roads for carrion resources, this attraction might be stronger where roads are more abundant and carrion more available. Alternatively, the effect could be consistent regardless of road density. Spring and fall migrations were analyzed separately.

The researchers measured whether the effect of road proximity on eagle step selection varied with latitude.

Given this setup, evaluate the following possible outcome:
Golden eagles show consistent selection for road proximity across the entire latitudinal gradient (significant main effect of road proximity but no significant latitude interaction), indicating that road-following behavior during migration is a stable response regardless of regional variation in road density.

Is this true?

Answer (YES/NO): NO